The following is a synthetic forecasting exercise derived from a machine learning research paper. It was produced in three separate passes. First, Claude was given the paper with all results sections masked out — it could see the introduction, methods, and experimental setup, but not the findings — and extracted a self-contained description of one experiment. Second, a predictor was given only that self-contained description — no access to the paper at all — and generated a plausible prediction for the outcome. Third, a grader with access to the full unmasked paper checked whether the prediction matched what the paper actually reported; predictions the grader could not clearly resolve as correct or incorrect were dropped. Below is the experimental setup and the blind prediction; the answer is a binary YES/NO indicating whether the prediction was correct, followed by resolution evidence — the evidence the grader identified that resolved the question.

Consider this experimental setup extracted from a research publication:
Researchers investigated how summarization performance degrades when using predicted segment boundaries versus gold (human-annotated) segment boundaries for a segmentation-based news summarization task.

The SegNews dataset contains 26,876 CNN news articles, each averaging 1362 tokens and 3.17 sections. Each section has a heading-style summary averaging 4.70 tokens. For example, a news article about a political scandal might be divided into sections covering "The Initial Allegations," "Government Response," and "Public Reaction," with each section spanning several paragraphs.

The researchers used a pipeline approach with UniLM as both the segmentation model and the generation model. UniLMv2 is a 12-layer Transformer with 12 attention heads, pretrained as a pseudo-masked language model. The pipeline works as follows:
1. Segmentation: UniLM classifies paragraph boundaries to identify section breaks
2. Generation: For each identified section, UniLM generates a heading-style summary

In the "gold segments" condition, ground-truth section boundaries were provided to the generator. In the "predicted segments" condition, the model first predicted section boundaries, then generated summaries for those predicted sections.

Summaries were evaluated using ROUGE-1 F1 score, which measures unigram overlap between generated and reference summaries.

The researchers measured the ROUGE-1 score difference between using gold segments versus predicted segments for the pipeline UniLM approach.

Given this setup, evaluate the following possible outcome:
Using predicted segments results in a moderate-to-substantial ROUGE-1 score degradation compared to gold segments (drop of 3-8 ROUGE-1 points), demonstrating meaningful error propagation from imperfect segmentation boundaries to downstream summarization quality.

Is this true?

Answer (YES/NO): YES